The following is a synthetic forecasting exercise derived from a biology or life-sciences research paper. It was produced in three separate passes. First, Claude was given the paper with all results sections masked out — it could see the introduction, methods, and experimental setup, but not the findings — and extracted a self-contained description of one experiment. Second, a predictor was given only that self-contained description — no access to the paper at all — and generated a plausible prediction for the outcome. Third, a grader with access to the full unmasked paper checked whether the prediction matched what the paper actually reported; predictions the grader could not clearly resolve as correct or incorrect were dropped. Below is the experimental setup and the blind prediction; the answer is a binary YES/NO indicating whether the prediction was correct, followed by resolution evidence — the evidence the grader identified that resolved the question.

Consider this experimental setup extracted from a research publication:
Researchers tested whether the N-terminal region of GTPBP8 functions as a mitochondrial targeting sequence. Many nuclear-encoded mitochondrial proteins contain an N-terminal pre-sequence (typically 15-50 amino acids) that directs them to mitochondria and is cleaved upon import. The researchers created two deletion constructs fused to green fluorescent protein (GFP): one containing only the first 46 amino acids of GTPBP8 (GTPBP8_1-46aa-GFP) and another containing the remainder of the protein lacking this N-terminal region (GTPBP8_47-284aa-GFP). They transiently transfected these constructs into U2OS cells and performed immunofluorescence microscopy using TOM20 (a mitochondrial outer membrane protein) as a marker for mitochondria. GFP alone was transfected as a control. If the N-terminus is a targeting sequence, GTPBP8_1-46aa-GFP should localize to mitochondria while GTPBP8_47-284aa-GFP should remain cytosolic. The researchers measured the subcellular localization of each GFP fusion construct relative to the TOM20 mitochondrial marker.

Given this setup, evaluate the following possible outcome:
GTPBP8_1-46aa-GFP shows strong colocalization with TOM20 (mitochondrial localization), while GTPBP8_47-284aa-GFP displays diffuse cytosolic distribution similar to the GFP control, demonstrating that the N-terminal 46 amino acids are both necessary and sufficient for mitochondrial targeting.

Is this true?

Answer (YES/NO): YES